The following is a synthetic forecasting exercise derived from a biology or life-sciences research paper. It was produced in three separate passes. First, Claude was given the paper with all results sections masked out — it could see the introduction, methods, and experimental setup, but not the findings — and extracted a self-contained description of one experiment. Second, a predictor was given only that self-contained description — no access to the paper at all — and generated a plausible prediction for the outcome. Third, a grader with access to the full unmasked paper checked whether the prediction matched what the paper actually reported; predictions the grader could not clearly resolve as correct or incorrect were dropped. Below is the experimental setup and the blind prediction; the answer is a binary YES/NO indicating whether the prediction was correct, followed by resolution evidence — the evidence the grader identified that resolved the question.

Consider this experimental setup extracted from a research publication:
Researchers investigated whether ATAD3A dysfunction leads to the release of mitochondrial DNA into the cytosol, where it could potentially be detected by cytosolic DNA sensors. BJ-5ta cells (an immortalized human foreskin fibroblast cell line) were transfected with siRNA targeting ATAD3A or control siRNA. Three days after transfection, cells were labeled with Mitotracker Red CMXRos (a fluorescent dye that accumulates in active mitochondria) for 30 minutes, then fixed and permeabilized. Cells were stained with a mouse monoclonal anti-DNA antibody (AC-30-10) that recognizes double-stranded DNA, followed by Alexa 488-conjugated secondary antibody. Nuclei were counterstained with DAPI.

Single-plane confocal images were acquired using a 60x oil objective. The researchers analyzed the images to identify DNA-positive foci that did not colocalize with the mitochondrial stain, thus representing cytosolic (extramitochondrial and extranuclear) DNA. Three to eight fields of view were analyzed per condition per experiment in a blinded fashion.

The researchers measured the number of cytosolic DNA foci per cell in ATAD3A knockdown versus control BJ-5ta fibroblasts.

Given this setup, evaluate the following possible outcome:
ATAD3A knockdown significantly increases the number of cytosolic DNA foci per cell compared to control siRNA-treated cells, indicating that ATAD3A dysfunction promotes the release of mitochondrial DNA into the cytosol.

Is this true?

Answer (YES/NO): YES